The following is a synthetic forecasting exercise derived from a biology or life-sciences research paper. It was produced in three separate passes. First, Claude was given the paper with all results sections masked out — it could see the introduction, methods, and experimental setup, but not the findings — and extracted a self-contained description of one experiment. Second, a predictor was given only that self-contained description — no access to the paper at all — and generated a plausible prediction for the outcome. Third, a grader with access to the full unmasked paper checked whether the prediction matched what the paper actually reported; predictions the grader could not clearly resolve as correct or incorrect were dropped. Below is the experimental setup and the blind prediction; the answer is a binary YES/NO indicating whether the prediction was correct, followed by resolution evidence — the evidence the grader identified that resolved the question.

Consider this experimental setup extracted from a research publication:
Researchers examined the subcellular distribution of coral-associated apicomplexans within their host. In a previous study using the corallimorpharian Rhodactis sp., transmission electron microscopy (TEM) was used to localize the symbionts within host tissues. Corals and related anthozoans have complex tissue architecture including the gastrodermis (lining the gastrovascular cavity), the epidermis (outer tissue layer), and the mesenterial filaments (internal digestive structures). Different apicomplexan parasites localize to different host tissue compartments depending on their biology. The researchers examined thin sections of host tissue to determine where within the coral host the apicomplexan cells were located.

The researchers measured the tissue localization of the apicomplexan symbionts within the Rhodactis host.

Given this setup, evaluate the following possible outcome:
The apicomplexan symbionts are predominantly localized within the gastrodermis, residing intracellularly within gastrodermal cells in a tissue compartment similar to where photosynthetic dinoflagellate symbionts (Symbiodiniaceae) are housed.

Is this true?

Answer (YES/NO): NO